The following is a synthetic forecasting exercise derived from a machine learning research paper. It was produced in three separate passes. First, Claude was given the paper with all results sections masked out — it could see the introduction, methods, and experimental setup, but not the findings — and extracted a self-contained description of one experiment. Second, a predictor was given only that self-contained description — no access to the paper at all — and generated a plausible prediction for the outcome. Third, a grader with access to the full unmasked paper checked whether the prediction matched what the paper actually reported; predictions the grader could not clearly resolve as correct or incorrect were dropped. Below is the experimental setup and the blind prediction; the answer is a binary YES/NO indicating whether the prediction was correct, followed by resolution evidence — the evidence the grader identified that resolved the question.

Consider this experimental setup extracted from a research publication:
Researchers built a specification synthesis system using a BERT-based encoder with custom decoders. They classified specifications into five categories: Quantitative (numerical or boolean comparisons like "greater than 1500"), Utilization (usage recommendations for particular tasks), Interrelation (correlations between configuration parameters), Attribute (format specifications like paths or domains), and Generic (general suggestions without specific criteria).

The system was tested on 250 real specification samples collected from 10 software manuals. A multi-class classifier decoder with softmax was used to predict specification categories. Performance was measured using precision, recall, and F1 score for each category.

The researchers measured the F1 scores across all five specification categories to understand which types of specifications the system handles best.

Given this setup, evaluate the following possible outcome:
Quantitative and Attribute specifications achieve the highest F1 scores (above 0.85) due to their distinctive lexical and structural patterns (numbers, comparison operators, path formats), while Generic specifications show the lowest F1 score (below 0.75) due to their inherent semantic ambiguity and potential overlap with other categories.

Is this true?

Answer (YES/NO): NO